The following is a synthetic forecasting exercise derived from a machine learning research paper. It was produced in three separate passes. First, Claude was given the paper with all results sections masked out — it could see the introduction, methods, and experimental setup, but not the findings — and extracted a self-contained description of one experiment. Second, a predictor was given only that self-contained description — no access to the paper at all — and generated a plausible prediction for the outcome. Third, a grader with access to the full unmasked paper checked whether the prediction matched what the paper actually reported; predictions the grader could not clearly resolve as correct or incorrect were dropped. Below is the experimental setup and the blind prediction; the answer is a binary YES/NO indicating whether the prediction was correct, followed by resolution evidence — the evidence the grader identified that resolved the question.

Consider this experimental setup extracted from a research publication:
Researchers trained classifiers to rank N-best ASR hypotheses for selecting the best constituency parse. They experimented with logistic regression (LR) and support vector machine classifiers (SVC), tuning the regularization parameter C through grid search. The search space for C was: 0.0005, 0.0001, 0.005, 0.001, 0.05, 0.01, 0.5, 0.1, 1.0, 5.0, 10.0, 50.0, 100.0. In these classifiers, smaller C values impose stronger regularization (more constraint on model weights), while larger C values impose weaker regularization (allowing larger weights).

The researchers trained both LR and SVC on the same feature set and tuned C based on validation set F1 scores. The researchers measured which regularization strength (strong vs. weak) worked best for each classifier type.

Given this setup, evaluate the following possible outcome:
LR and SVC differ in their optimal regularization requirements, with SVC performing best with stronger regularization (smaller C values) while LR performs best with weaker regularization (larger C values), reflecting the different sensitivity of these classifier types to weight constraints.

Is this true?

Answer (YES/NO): NO